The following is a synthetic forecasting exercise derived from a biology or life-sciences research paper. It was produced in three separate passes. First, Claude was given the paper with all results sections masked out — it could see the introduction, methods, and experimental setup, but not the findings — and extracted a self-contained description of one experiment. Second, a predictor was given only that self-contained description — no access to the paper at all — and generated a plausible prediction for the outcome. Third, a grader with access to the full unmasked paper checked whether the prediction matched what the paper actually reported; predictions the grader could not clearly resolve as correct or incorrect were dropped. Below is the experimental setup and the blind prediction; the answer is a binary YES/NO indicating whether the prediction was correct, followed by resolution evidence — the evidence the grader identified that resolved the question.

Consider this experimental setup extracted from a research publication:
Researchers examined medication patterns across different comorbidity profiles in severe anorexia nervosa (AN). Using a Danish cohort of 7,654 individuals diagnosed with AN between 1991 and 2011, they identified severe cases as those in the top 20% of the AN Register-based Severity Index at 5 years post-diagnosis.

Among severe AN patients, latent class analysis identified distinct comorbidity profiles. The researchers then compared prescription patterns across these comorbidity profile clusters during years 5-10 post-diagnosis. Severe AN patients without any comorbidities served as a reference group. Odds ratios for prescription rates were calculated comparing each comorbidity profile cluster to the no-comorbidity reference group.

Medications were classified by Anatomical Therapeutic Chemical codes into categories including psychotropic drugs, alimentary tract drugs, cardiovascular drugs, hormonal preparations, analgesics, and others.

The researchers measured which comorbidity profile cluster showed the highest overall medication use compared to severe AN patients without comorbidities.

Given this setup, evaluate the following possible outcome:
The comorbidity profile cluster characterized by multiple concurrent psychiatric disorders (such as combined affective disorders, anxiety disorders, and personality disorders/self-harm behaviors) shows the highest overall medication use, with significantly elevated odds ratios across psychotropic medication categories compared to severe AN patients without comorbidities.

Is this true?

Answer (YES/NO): NO